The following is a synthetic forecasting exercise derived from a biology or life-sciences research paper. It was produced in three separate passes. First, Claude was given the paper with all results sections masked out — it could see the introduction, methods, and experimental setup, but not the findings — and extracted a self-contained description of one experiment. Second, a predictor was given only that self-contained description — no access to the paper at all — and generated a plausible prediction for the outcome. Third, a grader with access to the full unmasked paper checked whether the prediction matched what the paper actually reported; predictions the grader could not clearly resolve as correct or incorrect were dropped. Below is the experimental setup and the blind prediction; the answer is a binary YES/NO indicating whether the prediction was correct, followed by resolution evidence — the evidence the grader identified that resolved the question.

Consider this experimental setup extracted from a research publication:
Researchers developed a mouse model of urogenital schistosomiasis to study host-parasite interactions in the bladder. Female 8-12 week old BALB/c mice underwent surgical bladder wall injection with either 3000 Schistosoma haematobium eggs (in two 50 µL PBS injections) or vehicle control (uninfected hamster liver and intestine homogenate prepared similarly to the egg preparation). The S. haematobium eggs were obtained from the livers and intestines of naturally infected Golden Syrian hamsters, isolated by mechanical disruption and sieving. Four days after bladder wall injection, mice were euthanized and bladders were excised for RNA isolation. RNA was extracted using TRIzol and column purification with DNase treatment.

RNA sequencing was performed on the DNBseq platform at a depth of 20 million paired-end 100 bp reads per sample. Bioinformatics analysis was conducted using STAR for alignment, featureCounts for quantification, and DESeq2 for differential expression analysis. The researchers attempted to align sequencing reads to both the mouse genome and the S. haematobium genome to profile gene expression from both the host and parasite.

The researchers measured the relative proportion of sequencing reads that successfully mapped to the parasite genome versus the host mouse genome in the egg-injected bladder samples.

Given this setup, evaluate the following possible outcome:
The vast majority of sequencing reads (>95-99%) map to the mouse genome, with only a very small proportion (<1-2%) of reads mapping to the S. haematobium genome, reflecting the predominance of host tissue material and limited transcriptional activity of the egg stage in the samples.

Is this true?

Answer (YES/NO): NO